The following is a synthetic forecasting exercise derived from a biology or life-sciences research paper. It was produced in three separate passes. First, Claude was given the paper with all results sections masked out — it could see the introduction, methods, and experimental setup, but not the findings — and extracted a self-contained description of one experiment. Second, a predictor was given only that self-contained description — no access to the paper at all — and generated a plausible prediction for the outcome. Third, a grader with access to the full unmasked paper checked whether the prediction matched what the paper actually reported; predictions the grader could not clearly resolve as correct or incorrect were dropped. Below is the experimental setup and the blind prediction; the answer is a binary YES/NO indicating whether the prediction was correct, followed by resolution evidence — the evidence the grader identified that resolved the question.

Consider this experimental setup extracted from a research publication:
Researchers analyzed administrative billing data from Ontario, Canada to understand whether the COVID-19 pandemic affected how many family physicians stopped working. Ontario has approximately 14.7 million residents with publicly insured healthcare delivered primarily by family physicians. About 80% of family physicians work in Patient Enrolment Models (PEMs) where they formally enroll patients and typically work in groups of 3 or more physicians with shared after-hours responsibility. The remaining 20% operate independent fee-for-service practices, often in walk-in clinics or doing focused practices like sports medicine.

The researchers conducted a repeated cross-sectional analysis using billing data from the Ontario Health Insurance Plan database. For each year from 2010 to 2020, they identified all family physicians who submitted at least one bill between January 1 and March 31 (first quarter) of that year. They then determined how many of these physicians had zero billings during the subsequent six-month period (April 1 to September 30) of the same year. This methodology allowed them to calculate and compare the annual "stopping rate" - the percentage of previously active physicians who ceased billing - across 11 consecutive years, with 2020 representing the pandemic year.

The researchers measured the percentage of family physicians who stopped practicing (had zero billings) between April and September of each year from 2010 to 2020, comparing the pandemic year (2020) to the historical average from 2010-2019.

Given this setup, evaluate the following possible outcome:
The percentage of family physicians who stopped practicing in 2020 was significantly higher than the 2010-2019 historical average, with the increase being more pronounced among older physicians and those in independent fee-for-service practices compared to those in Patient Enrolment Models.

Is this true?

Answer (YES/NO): YES